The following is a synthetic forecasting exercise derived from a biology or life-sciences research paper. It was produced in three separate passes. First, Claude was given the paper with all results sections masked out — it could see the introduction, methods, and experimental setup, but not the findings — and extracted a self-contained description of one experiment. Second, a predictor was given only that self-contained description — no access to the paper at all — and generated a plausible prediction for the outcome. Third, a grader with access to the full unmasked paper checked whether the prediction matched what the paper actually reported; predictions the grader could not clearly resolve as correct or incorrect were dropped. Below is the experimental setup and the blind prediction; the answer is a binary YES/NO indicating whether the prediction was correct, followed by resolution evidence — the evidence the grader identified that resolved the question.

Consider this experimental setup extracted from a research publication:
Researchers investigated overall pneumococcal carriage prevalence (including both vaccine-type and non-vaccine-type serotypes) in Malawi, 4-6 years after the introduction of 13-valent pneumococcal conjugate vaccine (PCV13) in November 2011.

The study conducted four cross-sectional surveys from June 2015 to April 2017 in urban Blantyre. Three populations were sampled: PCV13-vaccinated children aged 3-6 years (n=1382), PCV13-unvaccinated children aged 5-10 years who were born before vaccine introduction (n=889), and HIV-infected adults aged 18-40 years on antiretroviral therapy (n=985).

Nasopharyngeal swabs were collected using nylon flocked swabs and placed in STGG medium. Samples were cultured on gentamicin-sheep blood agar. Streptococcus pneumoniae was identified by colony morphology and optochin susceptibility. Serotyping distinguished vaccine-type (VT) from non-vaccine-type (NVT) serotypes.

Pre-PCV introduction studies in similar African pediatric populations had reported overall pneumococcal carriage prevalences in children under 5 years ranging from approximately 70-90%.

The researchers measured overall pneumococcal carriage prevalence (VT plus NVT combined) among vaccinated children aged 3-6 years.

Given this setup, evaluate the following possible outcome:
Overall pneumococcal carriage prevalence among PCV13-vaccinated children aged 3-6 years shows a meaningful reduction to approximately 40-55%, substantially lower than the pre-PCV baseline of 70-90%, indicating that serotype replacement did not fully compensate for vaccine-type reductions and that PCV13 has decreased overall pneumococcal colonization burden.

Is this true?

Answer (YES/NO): NO